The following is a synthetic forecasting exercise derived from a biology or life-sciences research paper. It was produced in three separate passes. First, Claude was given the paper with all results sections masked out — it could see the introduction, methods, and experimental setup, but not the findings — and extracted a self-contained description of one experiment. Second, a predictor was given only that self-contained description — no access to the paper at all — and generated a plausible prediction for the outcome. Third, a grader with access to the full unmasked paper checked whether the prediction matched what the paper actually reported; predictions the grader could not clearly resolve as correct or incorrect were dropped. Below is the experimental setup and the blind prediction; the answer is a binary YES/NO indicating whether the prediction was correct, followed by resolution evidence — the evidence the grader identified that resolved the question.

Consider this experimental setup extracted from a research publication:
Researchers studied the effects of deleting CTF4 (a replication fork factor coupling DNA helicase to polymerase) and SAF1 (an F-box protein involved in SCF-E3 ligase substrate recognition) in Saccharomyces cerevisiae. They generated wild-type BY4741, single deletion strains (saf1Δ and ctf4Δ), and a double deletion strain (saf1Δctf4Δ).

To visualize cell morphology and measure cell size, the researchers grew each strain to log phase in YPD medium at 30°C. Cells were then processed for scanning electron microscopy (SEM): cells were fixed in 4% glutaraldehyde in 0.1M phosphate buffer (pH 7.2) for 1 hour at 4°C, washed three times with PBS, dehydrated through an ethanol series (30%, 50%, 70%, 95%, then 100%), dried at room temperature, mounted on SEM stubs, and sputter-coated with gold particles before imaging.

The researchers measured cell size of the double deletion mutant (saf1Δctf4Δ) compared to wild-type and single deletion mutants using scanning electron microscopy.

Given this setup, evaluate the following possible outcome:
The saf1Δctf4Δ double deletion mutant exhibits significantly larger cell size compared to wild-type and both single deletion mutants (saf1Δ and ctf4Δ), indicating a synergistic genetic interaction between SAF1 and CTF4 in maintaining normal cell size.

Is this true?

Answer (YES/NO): NO